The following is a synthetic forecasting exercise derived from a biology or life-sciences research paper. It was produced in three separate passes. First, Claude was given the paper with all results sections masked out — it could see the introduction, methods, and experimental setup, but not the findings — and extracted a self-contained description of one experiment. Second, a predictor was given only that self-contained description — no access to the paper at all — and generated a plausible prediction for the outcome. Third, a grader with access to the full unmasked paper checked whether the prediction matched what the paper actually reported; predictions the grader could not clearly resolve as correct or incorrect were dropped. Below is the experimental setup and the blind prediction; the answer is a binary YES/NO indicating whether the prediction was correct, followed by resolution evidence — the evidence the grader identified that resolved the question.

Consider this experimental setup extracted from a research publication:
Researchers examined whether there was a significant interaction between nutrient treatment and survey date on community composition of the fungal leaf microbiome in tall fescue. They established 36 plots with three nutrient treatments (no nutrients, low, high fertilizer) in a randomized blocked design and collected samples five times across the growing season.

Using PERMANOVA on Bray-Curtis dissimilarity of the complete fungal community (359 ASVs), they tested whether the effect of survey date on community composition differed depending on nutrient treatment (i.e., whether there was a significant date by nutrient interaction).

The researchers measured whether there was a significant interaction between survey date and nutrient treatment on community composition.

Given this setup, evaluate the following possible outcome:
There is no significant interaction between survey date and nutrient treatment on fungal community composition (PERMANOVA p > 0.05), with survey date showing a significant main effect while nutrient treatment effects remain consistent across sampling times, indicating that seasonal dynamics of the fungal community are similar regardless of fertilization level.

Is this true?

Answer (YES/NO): YES